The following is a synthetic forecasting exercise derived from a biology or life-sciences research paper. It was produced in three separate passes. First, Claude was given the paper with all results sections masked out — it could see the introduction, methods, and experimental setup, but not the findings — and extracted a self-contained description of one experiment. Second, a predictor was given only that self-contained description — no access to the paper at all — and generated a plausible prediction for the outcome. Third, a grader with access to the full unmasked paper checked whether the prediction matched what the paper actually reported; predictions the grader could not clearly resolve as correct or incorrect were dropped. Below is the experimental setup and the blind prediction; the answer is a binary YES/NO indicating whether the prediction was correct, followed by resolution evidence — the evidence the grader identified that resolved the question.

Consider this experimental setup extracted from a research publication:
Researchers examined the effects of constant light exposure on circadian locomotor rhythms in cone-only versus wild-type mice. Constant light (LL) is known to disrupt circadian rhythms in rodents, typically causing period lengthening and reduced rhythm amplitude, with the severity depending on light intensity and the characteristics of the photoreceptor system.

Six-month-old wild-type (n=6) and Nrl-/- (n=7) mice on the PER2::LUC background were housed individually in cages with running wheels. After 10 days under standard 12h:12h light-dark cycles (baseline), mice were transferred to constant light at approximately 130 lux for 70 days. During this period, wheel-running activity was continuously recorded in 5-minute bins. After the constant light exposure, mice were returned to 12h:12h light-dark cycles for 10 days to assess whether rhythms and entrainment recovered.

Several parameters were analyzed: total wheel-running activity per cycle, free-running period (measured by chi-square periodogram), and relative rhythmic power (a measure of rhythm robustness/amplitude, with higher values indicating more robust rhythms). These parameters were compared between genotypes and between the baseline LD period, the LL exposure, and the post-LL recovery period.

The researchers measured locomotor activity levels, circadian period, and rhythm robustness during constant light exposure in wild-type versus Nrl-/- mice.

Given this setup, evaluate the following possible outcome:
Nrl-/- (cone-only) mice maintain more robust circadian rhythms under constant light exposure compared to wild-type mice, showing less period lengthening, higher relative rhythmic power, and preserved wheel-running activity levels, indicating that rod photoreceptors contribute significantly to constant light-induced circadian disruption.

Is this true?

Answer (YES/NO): NO